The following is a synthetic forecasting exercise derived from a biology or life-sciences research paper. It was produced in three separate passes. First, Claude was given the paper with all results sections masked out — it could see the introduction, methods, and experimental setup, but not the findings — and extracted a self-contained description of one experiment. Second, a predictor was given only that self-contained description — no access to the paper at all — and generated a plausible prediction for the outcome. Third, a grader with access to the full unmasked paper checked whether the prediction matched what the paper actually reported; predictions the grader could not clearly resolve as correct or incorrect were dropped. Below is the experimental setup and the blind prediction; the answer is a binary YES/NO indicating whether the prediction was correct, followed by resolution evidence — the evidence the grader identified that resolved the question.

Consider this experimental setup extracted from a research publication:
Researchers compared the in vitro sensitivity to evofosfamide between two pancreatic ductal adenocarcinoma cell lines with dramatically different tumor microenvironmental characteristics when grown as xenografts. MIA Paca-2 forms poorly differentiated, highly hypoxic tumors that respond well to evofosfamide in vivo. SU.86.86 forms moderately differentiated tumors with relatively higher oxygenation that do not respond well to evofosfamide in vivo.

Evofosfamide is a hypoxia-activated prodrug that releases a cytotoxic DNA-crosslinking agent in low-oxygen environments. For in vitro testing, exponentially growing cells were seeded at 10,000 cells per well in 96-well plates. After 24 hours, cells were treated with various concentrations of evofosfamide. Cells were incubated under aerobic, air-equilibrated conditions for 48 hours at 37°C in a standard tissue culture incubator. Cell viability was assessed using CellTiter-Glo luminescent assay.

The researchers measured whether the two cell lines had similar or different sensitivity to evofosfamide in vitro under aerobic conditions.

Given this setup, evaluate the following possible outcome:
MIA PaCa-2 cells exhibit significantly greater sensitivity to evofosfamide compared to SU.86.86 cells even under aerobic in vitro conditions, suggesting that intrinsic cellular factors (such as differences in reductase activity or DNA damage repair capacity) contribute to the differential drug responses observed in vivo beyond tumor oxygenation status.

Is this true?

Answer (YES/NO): NO